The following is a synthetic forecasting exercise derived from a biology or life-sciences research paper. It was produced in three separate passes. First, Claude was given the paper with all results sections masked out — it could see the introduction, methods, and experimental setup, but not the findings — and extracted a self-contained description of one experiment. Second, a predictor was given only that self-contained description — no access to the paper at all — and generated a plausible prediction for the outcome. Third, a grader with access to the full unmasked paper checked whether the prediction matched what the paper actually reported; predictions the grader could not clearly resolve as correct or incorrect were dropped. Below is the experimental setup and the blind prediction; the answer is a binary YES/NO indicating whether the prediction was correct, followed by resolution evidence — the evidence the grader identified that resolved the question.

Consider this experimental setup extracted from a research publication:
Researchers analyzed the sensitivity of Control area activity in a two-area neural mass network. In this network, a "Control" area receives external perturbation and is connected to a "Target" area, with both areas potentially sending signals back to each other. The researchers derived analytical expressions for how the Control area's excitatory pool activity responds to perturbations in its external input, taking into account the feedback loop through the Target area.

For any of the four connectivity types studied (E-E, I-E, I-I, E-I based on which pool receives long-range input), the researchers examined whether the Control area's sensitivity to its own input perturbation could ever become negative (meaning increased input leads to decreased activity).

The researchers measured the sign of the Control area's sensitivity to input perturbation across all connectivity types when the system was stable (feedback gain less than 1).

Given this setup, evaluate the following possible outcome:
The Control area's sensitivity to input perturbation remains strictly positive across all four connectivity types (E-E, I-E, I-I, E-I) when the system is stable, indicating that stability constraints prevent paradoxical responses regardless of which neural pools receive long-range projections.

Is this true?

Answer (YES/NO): YES